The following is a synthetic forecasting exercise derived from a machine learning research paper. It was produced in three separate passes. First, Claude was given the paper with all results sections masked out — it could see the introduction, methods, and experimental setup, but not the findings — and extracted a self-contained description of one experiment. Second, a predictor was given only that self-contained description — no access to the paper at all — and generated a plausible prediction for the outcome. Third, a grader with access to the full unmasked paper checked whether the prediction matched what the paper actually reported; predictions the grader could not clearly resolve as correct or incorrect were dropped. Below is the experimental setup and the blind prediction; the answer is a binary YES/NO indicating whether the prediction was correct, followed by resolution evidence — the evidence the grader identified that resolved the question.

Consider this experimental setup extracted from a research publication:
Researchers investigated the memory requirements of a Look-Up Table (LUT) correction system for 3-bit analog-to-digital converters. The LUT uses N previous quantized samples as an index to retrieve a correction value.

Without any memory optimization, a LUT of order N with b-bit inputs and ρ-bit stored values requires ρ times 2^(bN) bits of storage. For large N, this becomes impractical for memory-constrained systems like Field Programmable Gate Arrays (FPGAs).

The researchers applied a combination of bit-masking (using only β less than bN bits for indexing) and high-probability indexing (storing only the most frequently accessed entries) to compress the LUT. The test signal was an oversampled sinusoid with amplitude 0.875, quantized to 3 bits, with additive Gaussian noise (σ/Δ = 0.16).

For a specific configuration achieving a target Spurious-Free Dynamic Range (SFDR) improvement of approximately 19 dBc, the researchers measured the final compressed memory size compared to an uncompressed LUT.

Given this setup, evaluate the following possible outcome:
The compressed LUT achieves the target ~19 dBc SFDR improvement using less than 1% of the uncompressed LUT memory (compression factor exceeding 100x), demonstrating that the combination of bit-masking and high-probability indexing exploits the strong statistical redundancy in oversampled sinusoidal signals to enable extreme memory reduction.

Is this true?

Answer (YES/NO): YES